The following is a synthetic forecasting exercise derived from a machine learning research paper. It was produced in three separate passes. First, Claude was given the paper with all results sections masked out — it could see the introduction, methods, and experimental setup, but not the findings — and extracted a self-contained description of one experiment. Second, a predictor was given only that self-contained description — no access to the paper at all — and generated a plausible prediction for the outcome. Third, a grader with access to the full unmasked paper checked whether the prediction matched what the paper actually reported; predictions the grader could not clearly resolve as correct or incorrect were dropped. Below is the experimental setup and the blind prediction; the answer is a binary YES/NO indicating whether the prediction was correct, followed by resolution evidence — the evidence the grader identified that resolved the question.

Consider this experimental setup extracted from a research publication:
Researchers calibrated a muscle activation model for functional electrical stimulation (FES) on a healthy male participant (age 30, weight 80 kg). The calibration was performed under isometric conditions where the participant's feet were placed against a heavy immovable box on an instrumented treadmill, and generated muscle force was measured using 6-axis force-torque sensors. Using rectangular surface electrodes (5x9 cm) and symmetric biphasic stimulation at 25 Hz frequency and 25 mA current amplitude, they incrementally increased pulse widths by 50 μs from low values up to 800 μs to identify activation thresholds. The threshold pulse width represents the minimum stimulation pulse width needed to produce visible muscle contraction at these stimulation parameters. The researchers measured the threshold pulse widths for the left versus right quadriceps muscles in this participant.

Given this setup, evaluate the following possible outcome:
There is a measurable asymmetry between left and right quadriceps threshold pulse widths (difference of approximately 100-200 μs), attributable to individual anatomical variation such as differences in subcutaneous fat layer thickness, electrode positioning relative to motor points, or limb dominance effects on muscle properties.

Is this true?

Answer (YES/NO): YES